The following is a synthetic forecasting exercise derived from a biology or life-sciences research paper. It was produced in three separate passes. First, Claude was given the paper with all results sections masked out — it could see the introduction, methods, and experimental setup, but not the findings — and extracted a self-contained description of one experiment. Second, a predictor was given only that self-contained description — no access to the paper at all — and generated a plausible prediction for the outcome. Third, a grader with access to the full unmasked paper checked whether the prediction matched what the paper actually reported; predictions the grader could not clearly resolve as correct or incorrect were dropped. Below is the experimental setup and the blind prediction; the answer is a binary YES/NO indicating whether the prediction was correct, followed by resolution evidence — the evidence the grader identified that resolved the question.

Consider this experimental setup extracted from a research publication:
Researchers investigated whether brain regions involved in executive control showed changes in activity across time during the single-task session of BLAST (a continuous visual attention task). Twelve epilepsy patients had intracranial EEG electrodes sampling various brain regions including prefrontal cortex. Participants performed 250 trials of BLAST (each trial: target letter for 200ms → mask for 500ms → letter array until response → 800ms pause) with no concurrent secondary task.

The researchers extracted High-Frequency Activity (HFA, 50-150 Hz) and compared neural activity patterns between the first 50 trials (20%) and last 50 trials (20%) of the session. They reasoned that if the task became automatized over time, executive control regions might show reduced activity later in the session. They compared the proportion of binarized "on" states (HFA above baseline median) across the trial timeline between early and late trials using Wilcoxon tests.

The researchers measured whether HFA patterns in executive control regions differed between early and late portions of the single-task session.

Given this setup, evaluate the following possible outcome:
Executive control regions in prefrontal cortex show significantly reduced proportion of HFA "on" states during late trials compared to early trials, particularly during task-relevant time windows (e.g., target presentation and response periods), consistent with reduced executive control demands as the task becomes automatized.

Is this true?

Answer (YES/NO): NO